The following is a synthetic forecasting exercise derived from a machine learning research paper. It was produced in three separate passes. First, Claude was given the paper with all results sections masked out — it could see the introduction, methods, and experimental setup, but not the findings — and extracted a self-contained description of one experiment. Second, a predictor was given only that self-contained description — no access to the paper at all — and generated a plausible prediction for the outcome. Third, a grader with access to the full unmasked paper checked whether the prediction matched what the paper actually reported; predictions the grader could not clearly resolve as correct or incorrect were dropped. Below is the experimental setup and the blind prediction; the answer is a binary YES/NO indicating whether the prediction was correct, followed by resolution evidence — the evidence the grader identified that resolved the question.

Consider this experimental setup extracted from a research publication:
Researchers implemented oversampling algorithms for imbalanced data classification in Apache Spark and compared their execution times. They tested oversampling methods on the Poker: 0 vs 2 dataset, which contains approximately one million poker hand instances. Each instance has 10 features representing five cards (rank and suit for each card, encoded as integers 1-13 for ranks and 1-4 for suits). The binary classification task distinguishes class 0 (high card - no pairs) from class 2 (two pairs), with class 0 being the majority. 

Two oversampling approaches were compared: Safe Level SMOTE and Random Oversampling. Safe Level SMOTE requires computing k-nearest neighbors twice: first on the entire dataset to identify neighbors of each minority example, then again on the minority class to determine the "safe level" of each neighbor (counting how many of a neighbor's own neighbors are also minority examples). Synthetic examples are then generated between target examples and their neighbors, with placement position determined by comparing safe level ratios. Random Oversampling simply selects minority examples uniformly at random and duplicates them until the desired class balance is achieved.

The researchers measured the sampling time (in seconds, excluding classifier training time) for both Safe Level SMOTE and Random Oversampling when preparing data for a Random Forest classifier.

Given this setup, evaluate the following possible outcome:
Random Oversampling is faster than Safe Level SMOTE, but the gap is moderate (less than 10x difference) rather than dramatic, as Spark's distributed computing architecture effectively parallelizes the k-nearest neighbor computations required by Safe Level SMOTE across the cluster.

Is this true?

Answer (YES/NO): NO